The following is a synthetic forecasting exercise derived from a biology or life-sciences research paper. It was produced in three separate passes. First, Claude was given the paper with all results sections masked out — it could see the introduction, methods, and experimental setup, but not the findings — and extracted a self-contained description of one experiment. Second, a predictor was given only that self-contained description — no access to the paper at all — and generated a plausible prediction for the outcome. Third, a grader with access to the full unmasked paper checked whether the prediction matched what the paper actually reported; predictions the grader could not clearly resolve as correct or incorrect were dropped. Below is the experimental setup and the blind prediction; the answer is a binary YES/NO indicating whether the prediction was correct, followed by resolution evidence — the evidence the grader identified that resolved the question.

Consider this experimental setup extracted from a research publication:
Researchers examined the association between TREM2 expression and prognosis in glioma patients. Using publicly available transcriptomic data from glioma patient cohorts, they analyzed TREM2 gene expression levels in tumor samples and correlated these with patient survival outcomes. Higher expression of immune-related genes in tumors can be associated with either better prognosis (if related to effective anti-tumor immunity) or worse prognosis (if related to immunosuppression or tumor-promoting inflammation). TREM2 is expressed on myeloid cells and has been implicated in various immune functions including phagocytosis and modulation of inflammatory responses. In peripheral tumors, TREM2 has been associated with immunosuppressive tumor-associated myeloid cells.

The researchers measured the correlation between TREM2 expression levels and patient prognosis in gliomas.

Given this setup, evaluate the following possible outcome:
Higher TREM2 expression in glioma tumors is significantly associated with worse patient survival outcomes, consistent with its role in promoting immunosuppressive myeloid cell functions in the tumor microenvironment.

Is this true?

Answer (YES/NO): NO